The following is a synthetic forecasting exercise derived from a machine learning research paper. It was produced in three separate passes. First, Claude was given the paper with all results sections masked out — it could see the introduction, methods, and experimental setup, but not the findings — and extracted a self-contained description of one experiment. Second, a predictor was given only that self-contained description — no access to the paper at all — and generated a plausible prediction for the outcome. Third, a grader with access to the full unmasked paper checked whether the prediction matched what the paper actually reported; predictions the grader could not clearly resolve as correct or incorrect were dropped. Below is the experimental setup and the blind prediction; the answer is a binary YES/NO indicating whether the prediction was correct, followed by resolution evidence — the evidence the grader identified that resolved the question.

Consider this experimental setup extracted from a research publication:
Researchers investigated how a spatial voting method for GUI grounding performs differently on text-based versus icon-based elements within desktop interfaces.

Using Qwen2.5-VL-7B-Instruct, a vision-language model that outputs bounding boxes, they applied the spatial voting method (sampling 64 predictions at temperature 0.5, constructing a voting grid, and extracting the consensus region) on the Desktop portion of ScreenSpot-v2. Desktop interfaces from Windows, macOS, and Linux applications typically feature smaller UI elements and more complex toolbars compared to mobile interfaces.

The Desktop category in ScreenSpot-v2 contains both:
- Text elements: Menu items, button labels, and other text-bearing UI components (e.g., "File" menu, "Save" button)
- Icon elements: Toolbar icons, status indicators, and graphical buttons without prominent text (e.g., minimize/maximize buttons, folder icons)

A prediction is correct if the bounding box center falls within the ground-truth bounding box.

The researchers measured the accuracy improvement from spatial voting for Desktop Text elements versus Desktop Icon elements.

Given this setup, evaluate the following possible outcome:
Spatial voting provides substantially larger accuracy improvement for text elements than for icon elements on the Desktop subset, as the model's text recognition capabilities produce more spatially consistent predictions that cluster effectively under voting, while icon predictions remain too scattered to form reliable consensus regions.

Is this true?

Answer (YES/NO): YES